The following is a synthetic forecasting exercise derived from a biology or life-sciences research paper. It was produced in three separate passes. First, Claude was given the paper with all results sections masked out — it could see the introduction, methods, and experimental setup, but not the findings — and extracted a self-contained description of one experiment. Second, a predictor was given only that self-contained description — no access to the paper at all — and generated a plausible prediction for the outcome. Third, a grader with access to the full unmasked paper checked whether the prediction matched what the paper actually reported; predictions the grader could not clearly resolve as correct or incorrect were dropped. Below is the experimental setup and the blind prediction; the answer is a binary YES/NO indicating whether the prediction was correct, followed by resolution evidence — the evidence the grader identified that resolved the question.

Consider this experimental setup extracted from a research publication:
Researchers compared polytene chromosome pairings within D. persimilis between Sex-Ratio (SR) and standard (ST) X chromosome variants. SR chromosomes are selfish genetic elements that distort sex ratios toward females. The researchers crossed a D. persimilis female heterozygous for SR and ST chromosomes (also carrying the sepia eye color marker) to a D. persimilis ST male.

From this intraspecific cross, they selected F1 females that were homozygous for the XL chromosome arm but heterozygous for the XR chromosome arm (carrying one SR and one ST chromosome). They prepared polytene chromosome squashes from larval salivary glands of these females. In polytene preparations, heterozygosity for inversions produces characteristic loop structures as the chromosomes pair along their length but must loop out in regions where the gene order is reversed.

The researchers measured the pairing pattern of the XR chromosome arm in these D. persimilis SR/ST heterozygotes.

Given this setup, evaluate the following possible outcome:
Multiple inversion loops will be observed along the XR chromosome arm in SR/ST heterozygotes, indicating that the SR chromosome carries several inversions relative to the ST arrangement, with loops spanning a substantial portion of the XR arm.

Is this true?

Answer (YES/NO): NO